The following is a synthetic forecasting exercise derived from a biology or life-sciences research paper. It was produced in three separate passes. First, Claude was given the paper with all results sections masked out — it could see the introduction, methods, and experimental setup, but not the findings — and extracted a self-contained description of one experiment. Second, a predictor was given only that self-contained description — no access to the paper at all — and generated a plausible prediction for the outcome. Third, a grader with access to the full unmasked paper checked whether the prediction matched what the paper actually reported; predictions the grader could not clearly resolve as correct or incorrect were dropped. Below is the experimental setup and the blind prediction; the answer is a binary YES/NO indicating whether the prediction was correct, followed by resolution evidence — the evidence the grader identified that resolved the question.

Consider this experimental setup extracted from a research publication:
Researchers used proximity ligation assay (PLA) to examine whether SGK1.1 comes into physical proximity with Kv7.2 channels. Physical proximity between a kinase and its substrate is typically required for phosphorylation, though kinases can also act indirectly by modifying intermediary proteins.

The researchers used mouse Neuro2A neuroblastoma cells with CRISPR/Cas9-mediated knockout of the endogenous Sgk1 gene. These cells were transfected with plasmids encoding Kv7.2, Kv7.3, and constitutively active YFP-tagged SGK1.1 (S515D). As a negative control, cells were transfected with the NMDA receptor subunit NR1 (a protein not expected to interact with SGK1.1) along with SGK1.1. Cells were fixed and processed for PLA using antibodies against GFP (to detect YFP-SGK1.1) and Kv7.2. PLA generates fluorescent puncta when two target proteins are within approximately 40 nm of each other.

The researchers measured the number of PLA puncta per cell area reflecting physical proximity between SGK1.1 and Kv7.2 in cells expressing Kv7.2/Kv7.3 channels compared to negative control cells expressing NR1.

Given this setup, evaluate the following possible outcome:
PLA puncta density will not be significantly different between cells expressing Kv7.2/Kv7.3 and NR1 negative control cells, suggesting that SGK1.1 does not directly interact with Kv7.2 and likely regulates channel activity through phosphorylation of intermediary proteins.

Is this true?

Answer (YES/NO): NO